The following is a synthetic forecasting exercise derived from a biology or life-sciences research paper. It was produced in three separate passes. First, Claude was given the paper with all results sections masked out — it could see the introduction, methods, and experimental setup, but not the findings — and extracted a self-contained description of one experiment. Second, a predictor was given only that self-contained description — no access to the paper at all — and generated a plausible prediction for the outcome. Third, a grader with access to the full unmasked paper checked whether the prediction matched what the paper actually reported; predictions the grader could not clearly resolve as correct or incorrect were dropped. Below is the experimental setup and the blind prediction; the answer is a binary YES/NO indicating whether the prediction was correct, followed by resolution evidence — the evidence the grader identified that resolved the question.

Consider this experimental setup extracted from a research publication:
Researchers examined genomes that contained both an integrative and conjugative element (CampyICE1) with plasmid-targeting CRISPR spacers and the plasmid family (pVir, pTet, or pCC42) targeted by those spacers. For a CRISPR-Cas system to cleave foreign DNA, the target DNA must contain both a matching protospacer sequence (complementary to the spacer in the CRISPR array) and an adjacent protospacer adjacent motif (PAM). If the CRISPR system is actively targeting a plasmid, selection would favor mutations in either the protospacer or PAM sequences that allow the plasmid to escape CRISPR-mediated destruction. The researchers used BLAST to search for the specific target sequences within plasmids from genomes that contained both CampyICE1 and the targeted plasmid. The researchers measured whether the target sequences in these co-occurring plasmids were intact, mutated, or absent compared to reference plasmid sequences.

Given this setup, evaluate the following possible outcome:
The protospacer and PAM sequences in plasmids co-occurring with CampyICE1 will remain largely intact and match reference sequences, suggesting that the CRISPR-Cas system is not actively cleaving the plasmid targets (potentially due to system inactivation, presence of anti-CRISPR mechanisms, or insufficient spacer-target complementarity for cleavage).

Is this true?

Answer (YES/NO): NO